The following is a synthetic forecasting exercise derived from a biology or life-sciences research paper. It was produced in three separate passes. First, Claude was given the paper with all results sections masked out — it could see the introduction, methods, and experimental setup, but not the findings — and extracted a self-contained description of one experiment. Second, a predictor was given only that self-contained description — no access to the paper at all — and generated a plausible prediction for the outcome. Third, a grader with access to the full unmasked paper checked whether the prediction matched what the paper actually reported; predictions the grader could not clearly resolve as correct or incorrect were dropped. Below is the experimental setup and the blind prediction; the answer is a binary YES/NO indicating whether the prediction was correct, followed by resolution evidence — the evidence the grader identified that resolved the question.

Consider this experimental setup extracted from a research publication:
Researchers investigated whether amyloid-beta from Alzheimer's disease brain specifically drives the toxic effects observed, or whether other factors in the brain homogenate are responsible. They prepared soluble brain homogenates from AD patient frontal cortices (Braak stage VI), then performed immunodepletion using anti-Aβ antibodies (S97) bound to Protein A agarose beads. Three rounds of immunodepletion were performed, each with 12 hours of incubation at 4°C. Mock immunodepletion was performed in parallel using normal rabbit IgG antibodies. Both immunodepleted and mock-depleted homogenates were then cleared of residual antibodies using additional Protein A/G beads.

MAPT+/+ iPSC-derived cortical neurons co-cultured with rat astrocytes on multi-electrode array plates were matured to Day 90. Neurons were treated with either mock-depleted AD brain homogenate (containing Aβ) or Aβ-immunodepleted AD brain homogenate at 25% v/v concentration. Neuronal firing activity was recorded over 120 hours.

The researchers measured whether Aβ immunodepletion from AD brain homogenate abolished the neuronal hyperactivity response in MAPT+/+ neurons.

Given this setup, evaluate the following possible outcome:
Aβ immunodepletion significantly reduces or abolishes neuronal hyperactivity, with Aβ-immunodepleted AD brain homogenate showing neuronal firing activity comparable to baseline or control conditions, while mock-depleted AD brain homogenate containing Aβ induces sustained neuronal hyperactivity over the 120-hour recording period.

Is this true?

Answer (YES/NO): YES